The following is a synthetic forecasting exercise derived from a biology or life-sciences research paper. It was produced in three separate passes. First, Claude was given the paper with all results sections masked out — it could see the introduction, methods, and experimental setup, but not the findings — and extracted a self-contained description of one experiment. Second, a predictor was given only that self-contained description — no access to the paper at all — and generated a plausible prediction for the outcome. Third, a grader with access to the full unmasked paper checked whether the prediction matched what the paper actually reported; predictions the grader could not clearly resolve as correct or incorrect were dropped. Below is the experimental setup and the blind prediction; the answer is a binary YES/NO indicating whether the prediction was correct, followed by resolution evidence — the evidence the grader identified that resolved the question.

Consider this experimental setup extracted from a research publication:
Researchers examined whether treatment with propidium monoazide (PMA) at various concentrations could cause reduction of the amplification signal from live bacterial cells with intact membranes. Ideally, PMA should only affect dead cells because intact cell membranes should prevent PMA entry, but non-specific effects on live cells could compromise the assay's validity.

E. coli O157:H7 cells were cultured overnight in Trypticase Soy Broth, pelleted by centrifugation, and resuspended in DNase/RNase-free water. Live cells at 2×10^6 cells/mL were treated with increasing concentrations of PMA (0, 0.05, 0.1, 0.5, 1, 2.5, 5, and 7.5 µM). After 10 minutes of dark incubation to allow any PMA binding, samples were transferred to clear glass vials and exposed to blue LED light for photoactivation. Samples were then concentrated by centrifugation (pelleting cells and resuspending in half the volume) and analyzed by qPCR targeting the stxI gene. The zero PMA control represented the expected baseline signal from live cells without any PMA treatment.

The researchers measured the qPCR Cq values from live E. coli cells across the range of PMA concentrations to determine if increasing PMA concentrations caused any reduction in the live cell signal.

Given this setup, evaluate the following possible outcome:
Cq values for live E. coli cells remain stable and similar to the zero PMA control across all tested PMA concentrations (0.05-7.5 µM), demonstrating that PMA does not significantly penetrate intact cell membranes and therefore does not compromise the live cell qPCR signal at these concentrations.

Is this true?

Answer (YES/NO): YES